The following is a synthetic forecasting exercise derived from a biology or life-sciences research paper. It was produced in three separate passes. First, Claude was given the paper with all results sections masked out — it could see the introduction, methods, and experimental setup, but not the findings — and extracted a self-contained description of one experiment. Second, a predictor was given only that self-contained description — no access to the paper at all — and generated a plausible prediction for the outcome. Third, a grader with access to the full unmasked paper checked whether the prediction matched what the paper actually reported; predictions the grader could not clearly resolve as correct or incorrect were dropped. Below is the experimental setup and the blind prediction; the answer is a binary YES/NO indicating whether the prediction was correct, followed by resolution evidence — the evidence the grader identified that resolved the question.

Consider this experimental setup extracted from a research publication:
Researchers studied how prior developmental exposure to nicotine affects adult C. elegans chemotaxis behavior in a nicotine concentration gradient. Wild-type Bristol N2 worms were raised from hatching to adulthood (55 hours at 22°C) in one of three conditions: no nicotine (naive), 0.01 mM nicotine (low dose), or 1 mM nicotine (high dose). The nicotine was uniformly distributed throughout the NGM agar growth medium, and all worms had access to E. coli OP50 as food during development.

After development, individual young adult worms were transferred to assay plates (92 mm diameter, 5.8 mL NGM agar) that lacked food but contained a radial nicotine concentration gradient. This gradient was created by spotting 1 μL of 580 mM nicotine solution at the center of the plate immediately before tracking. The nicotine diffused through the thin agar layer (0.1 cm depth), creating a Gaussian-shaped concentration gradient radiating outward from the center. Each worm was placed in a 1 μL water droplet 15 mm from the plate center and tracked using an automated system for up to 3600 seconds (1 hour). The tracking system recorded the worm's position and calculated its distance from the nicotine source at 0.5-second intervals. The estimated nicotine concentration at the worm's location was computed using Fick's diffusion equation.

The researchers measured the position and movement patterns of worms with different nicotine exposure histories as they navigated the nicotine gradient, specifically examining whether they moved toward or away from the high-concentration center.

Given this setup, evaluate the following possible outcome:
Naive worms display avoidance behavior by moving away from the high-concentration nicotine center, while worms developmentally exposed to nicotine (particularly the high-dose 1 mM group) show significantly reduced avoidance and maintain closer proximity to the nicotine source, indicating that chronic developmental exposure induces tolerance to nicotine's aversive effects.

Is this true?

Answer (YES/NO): NO